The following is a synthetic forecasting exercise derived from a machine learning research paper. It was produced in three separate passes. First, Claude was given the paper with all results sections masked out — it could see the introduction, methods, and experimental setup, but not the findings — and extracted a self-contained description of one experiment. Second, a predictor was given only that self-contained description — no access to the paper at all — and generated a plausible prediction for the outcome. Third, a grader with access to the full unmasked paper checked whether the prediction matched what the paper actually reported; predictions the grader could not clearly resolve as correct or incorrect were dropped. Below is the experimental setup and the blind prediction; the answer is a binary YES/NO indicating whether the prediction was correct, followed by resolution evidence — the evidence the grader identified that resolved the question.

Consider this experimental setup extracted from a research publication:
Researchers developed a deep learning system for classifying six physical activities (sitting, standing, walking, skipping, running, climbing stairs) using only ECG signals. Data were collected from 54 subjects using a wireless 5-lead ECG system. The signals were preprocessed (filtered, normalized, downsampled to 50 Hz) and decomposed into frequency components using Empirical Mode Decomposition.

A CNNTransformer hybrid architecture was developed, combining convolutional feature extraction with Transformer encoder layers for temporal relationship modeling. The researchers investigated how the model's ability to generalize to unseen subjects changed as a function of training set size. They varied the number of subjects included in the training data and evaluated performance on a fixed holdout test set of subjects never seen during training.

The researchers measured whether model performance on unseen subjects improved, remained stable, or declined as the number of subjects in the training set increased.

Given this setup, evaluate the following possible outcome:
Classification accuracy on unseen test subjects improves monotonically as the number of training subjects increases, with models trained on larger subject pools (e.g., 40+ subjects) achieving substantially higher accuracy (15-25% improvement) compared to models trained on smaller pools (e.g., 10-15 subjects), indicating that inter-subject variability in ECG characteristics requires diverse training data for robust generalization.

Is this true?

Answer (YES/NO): NO